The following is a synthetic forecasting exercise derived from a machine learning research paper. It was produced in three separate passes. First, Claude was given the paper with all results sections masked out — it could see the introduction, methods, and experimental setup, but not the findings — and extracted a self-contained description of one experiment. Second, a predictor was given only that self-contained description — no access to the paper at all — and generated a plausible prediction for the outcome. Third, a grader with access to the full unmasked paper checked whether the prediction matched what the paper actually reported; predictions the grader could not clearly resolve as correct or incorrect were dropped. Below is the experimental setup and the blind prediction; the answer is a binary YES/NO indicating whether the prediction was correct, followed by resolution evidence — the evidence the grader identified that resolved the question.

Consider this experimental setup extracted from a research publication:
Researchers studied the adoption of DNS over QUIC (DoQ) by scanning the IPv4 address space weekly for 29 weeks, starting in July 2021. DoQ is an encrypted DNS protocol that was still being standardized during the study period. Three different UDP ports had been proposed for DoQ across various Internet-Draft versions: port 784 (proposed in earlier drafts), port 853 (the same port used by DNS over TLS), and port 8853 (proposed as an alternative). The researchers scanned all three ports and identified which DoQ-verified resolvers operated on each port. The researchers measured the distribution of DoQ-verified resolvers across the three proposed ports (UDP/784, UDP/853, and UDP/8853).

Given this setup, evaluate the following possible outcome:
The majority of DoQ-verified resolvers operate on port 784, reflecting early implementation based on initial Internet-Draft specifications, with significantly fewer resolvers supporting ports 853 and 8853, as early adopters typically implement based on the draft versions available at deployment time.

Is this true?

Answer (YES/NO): YES